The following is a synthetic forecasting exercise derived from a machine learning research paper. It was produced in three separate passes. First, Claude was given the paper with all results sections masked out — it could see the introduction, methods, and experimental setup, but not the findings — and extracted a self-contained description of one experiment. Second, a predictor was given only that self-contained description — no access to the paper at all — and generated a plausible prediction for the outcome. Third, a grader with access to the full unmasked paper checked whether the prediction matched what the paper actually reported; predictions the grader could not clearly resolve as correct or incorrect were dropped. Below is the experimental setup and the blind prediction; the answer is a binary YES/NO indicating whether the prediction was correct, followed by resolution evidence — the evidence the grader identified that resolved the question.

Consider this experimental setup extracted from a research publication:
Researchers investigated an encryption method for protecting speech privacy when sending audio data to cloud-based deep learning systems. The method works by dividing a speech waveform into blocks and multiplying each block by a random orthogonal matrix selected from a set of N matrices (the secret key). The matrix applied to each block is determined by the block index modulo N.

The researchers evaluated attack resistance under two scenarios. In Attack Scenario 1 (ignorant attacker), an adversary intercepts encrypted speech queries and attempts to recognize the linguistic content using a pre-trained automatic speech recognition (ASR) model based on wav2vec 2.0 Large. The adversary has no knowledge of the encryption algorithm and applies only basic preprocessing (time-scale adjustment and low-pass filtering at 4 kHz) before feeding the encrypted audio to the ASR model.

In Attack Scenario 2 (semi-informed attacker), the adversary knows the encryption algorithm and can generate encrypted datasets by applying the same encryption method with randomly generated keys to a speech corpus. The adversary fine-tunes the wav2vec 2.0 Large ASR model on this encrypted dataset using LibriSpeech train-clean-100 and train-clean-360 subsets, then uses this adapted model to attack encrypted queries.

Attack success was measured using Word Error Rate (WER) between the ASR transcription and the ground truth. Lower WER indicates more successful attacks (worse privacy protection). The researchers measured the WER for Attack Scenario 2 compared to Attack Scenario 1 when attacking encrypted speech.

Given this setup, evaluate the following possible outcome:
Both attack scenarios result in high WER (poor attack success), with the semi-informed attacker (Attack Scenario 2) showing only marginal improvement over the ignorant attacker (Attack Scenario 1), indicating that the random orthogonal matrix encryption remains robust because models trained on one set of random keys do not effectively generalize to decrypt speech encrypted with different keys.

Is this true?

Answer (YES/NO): NO